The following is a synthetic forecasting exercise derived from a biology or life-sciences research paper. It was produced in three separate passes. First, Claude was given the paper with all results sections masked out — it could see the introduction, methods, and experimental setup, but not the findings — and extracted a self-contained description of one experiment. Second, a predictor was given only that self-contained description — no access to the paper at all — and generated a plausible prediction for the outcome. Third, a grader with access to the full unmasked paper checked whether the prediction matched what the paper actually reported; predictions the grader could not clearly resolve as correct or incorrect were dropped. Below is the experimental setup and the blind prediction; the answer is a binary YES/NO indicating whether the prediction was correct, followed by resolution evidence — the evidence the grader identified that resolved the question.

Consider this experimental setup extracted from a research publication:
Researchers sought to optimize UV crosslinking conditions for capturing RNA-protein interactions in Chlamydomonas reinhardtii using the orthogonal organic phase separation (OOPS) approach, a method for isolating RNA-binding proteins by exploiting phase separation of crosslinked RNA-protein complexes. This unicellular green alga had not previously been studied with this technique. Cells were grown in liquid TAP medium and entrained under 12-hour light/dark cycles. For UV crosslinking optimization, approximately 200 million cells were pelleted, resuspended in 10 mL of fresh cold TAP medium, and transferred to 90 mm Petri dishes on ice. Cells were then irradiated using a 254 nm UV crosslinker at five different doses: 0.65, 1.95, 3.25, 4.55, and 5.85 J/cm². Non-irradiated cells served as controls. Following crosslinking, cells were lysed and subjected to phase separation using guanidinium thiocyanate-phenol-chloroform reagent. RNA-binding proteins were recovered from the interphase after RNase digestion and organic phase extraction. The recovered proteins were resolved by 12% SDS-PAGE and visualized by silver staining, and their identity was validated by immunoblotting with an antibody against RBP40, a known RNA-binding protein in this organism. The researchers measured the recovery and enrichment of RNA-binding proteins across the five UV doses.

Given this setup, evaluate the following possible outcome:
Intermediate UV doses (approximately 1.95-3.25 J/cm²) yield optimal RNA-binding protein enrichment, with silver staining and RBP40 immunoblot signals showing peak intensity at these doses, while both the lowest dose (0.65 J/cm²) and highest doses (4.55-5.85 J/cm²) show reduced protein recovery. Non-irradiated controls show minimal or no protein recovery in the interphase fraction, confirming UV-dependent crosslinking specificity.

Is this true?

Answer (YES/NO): NO